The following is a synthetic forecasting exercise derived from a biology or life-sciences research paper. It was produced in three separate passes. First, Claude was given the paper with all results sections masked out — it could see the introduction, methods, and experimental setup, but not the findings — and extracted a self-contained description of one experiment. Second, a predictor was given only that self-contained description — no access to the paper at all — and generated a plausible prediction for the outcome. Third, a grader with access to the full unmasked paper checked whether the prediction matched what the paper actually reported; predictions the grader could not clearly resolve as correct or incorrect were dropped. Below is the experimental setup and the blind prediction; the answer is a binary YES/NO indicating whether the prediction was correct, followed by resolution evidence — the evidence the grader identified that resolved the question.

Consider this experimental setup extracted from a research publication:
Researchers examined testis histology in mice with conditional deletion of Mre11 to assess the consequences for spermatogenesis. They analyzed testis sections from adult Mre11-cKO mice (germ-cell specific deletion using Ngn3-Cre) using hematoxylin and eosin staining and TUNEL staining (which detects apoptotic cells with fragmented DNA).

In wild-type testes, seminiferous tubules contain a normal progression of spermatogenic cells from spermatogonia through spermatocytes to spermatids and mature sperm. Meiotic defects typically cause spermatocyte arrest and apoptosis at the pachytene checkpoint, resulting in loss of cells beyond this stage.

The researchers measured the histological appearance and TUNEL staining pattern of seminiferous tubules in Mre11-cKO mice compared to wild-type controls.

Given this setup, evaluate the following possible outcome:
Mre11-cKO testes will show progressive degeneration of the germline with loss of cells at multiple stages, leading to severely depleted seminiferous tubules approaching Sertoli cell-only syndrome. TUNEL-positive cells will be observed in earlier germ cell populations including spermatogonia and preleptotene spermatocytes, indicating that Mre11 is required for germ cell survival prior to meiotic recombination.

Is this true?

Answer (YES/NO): NO